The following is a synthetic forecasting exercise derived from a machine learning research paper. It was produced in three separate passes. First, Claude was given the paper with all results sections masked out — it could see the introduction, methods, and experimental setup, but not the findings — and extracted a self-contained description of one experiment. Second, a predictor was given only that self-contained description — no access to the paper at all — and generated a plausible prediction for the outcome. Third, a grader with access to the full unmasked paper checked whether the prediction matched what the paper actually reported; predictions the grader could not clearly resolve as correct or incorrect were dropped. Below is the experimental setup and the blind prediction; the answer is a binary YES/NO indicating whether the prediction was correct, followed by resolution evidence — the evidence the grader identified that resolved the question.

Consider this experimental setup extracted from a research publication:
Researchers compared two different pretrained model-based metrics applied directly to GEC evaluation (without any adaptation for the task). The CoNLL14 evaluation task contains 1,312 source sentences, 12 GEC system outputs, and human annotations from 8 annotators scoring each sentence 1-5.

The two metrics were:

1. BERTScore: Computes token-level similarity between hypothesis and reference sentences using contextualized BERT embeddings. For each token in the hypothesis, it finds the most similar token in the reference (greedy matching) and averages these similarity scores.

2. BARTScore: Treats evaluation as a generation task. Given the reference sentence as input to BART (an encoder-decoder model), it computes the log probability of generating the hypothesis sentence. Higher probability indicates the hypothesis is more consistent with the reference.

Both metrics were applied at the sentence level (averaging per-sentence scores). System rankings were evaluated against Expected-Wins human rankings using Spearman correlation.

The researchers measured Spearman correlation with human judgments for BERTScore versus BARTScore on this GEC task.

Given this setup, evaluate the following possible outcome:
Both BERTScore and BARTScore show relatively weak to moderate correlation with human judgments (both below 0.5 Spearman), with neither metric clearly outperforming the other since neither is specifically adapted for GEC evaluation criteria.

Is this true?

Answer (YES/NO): NO